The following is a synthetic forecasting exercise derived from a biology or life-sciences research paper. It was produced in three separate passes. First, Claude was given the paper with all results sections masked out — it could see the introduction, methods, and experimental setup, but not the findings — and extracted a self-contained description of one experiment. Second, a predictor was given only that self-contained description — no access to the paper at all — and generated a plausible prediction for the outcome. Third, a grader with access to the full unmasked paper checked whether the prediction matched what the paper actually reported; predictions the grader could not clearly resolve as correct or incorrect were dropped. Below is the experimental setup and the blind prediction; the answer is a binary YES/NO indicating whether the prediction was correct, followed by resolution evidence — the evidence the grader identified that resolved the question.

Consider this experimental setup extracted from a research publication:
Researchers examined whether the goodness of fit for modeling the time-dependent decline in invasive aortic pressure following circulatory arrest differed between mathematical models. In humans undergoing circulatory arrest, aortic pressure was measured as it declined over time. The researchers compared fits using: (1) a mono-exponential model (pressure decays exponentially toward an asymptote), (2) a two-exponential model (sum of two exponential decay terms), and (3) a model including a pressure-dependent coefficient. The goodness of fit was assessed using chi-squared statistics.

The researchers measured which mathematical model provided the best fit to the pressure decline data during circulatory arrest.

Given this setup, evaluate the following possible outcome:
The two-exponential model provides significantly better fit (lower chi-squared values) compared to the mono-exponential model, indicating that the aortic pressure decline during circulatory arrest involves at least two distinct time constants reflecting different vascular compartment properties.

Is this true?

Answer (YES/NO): NO